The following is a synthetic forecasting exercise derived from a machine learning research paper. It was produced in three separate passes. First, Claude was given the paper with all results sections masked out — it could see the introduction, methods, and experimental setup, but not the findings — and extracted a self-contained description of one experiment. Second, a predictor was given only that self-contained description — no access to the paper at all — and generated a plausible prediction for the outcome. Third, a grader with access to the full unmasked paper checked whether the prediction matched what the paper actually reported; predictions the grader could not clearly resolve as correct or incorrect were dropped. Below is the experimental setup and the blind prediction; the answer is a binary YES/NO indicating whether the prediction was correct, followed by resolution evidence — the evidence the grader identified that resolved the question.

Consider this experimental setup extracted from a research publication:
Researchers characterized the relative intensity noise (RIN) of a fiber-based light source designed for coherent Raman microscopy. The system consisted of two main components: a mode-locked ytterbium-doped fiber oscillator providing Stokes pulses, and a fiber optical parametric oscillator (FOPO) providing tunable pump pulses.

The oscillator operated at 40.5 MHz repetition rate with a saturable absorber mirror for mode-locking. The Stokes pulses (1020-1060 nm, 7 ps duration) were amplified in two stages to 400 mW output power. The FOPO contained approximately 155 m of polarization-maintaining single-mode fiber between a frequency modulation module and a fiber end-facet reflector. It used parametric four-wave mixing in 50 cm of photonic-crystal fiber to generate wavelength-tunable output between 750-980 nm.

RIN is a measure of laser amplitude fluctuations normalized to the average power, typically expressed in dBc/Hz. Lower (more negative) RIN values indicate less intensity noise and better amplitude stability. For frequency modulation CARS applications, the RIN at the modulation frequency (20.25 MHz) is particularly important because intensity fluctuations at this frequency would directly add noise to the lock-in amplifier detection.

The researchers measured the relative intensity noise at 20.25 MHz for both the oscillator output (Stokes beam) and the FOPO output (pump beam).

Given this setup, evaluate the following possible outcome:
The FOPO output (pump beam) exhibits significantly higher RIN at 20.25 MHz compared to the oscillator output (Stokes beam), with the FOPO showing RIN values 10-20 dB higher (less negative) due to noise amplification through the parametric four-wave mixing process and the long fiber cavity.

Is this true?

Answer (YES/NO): NO